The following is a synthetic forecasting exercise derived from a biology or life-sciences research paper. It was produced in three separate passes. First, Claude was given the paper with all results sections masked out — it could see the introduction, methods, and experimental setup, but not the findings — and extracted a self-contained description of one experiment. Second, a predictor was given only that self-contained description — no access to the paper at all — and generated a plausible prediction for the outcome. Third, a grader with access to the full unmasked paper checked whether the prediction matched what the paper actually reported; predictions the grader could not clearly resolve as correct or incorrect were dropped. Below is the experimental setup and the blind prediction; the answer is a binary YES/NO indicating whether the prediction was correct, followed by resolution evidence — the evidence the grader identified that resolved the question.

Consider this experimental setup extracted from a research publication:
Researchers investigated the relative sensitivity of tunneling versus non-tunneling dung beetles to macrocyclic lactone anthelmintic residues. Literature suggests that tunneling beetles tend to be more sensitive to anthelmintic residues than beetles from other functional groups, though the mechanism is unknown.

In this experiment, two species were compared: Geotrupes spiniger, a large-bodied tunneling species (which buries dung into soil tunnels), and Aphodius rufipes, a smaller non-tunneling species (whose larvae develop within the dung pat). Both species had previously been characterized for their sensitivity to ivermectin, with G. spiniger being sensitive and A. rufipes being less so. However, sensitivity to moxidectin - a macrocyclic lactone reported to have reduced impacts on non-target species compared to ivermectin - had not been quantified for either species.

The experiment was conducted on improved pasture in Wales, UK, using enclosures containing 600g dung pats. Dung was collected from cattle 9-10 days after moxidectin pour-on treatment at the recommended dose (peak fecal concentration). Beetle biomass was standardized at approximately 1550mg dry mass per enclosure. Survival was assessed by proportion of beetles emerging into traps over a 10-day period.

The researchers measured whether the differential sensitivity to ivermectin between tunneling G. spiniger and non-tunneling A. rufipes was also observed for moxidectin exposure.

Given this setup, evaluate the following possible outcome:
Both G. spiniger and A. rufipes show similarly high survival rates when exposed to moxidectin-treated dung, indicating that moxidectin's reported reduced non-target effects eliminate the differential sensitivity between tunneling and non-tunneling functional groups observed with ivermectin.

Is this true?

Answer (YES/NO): NO